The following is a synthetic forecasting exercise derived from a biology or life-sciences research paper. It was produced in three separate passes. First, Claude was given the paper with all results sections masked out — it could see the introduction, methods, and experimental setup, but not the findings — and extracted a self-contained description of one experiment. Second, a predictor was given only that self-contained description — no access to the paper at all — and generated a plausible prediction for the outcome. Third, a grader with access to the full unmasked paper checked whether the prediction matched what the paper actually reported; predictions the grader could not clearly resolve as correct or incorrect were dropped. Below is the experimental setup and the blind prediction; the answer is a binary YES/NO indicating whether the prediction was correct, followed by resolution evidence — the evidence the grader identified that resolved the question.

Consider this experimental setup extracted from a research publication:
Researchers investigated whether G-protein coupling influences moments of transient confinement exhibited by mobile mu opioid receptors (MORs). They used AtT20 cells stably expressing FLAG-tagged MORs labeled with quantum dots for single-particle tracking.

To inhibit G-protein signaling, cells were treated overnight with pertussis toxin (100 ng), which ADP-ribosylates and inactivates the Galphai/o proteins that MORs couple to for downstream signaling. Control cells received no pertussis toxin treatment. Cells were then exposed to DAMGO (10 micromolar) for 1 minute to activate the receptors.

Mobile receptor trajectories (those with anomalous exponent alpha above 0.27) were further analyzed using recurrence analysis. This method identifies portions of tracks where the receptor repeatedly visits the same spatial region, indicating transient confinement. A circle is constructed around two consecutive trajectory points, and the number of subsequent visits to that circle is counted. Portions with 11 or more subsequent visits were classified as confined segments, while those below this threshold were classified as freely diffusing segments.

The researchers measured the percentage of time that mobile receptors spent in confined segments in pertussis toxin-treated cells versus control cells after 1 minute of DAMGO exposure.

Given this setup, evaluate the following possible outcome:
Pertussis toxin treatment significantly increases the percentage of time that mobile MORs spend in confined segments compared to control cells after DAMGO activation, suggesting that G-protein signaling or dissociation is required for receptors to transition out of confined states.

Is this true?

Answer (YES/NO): YES